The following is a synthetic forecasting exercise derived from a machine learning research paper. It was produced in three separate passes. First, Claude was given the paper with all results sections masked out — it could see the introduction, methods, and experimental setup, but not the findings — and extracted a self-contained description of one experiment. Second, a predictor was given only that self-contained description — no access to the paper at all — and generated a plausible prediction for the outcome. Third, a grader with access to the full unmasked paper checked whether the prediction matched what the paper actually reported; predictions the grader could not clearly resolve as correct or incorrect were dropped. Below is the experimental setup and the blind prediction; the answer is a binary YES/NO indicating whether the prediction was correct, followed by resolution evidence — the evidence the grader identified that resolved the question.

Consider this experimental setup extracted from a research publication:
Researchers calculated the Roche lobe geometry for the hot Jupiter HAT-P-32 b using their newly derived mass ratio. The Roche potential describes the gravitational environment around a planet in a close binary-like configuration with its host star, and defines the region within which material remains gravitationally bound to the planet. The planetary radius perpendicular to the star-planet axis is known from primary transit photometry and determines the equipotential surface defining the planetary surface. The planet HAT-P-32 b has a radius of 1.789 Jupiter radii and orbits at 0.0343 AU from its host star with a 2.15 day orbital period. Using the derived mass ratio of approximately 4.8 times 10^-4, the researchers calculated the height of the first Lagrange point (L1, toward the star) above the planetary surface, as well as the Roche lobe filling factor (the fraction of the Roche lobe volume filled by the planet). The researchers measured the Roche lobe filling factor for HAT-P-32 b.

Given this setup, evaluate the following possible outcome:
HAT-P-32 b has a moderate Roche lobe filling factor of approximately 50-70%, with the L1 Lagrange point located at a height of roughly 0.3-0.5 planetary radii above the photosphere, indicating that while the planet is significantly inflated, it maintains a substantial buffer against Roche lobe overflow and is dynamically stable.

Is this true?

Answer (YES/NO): NO